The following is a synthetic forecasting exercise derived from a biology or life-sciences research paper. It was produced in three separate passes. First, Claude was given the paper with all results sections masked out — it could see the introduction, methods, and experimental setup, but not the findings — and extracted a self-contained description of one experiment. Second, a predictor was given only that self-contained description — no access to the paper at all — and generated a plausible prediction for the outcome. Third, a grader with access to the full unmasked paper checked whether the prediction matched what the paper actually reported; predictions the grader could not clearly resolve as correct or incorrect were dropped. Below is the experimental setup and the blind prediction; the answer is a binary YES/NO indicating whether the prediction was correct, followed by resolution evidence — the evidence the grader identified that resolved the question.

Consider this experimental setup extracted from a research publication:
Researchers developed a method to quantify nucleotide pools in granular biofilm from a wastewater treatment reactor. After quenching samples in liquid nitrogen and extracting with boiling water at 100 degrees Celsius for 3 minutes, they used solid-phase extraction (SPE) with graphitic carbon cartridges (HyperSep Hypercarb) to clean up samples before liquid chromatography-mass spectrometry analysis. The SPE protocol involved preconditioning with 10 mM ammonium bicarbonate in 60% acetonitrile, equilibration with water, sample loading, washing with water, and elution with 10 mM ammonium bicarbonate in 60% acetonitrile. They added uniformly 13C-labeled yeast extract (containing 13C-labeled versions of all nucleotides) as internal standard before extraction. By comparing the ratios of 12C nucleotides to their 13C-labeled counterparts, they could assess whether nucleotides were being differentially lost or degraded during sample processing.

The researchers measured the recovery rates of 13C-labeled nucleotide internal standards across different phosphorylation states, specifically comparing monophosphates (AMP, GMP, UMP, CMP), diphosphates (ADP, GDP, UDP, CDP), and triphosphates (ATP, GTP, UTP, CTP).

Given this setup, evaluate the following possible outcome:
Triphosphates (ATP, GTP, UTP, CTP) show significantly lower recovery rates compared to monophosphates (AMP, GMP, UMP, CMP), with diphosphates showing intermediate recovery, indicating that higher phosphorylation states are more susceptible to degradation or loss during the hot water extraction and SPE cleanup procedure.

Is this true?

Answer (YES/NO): NO